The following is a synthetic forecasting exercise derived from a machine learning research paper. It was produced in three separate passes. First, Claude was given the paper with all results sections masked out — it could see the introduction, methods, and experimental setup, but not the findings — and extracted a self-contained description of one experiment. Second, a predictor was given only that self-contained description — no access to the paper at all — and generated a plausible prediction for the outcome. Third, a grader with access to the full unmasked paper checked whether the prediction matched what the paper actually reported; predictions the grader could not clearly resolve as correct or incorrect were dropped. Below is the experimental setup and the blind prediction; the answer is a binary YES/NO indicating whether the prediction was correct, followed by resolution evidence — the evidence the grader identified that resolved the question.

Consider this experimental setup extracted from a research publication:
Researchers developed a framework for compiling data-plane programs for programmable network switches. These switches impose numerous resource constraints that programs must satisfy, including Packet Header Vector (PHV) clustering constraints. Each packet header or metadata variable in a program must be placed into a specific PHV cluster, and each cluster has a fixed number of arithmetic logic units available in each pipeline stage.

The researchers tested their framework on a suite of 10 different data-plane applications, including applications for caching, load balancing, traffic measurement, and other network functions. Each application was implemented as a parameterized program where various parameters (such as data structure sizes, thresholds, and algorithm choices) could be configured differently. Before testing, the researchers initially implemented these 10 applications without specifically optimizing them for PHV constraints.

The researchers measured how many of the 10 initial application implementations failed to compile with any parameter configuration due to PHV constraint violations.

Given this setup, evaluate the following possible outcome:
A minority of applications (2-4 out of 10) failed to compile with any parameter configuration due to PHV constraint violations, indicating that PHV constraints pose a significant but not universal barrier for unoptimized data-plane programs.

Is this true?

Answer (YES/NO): NO